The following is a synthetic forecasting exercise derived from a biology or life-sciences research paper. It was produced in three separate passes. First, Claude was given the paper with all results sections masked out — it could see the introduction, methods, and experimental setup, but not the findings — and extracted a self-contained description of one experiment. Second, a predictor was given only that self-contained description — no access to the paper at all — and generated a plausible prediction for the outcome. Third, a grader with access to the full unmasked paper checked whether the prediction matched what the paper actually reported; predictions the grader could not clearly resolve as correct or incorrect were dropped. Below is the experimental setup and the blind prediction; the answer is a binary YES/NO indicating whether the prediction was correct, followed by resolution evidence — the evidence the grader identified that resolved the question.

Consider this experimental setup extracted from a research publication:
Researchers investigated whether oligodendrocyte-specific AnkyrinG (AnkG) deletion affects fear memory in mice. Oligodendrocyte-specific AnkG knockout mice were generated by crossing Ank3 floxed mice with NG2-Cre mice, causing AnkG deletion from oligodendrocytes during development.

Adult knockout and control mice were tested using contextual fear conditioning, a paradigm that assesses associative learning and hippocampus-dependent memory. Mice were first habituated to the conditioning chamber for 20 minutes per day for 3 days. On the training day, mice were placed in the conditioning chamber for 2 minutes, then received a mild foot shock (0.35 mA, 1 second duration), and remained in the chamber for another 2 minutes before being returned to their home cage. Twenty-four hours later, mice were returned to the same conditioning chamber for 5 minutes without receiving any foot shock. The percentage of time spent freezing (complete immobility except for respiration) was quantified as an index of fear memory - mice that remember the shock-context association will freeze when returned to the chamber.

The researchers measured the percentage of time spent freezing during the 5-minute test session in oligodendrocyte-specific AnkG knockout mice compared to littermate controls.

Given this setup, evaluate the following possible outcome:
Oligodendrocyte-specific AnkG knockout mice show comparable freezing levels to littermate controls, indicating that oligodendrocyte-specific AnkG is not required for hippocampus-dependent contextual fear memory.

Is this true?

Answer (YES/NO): YES